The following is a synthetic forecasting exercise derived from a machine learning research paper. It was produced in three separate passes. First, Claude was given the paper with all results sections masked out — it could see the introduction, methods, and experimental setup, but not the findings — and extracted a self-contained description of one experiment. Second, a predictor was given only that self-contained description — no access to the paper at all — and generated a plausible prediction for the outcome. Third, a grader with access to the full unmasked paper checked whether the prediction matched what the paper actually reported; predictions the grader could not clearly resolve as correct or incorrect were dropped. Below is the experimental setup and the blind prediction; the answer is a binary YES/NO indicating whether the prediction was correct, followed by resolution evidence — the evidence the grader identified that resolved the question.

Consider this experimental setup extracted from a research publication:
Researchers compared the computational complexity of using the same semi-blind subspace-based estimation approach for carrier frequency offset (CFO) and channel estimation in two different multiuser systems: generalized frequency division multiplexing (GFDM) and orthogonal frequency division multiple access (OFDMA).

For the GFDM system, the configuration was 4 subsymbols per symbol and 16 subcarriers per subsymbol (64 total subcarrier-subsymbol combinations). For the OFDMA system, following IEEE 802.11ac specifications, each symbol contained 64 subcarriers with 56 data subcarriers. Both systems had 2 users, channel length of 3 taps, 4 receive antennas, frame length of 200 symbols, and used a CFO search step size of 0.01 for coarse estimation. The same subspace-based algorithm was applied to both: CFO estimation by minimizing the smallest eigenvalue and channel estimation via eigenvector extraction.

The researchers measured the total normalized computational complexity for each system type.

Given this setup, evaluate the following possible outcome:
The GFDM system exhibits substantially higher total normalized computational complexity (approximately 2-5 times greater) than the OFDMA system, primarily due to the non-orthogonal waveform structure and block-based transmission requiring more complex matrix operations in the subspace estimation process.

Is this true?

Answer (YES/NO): NO